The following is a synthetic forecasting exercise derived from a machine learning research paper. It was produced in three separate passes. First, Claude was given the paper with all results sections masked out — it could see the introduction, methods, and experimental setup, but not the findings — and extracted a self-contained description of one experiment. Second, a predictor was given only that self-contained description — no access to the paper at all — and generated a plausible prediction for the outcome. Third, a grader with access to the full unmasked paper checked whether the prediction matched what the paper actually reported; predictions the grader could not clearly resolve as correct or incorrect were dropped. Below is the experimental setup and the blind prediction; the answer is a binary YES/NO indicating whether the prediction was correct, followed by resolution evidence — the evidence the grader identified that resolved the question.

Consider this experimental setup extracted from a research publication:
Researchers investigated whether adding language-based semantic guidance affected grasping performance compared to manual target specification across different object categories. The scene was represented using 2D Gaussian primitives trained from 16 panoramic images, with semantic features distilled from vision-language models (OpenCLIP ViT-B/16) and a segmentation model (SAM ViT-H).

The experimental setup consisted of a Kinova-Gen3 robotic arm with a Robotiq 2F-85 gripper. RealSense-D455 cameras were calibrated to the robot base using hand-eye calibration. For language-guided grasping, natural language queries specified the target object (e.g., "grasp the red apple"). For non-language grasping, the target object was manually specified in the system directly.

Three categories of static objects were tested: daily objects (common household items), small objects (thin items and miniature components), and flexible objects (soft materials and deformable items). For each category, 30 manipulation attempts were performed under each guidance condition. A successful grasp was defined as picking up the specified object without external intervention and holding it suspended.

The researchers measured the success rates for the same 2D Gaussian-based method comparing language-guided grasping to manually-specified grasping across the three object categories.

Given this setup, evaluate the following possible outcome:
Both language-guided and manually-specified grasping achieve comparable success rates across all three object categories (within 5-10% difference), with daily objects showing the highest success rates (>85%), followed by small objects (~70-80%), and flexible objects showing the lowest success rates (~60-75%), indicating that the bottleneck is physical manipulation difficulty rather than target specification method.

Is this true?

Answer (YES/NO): NO